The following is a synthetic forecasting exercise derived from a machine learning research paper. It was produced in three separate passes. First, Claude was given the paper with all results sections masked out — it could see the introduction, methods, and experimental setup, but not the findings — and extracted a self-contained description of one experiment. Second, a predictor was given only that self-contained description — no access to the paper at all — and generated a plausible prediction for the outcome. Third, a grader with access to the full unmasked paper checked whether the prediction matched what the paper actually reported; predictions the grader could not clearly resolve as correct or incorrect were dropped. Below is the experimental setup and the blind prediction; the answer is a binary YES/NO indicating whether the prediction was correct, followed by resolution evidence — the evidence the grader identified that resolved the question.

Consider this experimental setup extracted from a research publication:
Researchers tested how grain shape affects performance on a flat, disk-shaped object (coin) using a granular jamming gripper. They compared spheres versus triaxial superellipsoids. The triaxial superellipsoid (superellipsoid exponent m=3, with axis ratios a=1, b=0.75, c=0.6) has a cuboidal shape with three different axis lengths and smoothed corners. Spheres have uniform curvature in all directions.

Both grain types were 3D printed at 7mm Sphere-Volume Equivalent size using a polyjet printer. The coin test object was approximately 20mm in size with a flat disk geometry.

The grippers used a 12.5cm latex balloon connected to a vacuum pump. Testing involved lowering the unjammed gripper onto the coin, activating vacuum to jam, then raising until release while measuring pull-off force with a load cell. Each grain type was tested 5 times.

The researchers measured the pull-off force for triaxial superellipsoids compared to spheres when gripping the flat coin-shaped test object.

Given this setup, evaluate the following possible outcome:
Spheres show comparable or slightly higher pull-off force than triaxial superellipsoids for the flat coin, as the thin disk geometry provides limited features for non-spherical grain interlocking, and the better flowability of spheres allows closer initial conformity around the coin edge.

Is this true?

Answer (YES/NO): NO